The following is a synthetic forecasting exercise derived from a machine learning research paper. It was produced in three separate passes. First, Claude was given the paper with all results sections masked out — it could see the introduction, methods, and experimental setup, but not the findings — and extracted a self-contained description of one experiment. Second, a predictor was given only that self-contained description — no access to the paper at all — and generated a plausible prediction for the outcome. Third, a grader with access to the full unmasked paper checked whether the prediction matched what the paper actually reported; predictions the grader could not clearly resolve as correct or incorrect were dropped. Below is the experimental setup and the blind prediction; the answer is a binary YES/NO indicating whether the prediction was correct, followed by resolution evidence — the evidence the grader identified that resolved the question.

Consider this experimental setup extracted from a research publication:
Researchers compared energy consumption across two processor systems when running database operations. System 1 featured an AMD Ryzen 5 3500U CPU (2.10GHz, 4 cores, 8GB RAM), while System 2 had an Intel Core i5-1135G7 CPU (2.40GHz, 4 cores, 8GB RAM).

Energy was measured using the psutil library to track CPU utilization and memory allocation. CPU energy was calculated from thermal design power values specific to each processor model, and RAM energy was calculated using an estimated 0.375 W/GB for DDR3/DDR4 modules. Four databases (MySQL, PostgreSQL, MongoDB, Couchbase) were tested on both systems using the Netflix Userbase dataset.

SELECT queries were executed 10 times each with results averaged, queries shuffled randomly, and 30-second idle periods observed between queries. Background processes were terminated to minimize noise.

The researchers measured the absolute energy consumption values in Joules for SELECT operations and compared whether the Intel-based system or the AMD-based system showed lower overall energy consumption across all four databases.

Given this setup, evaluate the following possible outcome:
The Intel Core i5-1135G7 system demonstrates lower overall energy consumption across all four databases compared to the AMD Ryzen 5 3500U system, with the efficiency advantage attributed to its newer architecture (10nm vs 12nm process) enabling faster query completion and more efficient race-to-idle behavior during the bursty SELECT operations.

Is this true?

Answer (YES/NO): YES